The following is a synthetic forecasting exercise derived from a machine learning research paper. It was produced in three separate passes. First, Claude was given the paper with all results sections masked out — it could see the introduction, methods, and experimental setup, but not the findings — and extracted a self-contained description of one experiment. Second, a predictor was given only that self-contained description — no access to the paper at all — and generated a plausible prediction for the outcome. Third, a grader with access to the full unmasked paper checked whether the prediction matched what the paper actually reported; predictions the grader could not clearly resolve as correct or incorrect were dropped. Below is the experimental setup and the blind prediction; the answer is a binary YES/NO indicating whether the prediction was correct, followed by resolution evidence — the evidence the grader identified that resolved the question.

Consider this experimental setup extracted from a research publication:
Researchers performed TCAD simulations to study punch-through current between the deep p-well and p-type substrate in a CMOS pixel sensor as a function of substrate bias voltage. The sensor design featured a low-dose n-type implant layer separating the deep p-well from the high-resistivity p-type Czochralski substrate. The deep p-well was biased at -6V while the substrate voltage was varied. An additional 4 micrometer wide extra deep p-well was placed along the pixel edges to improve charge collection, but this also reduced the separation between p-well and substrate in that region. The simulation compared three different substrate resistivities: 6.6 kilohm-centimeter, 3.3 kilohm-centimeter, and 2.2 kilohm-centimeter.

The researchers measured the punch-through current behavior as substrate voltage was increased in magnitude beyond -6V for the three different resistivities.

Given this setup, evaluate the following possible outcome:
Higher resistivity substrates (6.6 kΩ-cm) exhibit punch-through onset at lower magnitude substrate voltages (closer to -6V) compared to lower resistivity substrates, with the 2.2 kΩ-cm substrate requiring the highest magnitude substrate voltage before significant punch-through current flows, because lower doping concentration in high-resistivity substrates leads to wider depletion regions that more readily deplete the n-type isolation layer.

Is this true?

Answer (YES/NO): NO